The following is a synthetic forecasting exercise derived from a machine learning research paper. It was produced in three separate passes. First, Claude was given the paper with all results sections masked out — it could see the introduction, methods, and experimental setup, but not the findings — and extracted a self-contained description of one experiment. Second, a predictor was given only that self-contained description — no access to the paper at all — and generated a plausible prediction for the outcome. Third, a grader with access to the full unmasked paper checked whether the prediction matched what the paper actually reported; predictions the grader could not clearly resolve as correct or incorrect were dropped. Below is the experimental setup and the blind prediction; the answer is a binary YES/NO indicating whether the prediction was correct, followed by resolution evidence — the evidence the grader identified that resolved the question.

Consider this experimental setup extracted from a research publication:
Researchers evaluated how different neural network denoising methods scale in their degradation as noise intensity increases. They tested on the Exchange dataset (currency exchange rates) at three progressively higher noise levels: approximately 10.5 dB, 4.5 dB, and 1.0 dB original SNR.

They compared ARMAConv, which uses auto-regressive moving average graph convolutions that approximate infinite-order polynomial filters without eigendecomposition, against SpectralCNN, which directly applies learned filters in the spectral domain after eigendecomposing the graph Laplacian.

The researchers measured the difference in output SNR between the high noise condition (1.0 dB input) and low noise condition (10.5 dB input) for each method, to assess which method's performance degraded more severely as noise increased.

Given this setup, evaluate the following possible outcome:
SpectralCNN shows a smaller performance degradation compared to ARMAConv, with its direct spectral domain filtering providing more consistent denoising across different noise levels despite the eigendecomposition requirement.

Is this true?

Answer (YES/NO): YES